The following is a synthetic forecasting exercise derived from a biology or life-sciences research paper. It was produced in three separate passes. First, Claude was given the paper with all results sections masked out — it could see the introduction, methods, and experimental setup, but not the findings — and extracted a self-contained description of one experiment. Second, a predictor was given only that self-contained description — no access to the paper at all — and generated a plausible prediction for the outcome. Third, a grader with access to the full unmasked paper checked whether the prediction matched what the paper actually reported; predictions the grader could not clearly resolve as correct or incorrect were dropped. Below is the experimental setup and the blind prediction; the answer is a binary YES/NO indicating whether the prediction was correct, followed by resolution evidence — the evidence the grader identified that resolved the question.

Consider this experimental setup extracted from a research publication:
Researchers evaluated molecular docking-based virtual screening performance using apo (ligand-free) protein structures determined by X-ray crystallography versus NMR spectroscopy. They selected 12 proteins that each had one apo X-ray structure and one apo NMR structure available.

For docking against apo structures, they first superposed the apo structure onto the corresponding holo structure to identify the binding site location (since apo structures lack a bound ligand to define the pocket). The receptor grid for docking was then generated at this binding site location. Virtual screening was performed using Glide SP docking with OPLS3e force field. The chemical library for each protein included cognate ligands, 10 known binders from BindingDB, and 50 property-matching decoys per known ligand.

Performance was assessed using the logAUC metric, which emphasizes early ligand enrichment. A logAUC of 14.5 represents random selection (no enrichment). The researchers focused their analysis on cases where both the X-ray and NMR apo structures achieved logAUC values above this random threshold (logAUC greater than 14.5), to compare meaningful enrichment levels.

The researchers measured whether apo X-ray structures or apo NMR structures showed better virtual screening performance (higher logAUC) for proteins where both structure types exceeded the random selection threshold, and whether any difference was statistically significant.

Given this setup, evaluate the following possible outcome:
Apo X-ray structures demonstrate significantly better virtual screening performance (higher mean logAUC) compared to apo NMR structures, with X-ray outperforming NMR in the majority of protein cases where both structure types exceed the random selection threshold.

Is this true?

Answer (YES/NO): NO